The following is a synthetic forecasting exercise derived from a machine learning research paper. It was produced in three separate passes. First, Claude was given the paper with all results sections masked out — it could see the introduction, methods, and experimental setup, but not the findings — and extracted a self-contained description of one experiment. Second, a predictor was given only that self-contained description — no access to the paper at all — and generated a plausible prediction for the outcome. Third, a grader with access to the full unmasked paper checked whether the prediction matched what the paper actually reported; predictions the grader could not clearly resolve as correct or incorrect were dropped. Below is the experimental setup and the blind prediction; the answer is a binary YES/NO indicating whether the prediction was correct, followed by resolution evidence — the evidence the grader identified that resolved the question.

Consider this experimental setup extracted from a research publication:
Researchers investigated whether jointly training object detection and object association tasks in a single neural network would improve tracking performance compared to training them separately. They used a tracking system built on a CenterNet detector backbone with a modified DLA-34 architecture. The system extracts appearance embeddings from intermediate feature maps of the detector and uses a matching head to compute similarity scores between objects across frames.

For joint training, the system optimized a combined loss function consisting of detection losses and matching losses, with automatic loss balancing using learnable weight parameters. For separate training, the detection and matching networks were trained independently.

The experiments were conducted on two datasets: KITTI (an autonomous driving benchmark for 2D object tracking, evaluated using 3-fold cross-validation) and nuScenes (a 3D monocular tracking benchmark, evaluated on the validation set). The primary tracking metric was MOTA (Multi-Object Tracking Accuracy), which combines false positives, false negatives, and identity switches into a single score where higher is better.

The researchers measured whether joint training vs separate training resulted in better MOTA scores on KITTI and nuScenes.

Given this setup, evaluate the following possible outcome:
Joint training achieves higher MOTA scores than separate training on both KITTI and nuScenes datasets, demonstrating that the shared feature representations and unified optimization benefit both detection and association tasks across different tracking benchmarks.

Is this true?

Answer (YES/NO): YES